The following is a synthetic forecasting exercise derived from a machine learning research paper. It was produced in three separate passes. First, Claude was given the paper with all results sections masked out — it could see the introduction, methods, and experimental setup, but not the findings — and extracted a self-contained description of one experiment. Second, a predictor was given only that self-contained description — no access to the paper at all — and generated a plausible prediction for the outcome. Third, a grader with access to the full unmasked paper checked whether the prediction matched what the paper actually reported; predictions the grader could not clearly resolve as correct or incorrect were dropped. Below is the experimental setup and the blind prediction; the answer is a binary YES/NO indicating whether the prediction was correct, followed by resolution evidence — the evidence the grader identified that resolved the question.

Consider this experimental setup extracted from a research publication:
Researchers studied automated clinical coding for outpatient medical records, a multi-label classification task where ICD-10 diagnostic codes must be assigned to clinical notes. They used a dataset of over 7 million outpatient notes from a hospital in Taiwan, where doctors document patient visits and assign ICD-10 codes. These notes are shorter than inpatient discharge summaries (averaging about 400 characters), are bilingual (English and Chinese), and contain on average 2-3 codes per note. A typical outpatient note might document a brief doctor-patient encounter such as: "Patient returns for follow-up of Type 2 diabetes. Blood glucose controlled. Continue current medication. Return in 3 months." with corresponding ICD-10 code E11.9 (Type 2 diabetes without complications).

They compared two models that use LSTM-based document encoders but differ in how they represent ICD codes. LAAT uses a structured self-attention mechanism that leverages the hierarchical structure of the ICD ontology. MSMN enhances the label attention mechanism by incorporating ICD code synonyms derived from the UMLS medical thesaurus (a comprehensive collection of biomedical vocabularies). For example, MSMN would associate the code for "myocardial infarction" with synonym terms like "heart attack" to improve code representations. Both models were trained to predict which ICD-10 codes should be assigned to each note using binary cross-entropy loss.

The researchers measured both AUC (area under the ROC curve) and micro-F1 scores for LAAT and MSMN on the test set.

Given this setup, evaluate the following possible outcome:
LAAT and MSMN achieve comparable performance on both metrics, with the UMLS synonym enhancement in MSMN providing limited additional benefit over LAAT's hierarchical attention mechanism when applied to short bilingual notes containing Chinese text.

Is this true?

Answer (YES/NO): NO